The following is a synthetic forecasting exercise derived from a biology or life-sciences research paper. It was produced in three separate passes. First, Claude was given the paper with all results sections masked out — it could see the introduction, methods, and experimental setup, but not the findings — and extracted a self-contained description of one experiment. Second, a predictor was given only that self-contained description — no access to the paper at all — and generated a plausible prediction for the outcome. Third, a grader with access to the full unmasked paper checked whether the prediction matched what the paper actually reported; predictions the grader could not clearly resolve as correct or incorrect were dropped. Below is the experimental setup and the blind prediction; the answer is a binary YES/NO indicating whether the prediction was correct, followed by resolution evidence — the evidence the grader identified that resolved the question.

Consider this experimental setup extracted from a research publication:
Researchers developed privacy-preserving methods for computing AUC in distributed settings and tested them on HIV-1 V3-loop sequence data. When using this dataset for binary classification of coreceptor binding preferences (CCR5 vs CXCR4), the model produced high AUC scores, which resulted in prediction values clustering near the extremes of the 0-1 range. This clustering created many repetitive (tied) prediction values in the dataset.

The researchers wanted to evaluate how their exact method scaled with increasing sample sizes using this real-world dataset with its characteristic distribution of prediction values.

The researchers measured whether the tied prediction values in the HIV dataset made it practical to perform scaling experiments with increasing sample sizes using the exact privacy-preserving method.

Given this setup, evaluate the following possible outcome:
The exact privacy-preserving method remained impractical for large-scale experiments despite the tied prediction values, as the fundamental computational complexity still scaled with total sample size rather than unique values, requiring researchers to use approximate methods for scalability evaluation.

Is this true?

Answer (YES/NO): NO